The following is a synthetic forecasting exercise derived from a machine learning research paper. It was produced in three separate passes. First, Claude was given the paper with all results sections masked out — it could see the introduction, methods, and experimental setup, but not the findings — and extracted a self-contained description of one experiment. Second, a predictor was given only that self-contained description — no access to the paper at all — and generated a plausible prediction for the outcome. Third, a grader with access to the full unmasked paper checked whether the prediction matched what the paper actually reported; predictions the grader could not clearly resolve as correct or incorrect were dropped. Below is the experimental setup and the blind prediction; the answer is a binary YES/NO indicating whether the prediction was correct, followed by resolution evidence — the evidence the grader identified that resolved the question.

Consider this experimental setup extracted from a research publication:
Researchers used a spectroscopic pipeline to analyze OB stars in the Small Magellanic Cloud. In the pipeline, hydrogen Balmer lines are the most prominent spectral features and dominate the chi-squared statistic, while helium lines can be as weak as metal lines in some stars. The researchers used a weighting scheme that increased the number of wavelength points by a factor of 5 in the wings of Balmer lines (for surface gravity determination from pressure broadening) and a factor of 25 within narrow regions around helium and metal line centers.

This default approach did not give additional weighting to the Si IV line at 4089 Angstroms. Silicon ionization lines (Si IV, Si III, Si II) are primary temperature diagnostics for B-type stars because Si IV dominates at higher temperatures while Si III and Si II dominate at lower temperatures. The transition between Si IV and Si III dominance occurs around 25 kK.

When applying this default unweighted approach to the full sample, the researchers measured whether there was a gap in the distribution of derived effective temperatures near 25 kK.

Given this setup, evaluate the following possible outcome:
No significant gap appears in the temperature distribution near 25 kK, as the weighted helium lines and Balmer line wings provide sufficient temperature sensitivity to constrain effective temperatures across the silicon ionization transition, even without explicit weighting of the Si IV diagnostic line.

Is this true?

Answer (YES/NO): NO